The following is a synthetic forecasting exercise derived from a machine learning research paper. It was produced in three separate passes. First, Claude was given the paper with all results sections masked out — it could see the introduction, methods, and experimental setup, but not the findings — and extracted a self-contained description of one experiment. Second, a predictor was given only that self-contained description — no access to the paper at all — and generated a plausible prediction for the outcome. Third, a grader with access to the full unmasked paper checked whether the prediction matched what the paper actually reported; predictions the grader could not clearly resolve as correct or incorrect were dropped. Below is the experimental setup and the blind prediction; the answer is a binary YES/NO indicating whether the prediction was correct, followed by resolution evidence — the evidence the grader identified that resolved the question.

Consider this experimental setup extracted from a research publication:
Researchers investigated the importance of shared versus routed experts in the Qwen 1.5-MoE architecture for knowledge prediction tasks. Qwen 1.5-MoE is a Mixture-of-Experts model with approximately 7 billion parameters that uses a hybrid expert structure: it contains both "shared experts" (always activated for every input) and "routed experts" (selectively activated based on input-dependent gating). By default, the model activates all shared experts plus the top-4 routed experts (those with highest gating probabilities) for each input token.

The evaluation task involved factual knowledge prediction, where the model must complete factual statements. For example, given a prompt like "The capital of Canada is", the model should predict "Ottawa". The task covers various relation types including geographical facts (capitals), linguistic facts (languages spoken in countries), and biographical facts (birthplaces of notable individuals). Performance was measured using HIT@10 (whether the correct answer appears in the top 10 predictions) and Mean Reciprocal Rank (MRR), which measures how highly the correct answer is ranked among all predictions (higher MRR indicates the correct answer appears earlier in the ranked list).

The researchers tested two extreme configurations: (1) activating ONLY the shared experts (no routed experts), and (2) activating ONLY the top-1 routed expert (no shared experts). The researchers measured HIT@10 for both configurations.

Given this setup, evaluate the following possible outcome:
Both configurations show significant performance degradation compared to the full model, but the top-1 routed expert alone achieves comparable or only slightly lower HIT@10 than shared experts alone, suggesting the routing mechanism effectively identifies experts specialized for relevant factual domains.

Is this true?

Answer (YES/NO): NO